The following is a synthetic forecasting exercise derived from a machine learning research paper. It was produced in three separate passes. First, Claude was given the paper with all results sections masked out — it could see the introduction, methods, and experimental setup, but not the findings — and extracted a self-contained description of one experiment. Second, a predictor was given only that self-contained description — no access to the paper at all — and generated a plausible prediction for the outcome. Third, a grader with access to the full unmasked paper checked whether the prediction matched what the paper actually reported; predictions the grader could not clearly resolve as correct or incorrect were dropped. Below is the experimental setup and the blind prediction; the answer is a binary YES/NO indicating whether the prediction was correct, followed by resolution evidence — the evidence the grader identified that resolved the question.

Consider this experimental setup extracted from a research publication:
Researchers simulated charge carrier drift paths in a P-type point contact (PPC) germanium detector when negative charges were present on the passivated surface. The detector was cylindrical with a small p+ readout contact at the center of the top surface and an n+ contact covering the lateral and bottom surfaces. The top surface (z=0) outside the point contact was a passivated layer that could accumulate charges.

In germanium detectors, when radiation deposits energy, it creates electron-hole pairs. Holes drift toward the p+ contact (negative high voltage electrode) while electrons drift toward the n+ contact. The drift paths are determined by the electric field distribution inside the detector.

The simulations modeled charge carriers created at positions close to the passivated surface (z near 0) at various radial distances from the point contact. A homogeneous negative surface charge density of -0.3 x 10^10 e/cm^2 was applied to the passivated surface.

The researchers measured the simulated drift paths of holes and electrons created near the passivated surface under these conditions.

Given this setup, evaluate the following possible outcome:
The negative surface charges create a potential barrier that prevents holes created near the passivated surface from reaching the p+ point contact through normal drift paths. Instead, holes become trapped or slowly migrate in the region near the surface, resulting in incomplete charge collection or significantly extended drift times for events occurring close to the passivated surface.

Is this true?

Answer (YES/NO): NO